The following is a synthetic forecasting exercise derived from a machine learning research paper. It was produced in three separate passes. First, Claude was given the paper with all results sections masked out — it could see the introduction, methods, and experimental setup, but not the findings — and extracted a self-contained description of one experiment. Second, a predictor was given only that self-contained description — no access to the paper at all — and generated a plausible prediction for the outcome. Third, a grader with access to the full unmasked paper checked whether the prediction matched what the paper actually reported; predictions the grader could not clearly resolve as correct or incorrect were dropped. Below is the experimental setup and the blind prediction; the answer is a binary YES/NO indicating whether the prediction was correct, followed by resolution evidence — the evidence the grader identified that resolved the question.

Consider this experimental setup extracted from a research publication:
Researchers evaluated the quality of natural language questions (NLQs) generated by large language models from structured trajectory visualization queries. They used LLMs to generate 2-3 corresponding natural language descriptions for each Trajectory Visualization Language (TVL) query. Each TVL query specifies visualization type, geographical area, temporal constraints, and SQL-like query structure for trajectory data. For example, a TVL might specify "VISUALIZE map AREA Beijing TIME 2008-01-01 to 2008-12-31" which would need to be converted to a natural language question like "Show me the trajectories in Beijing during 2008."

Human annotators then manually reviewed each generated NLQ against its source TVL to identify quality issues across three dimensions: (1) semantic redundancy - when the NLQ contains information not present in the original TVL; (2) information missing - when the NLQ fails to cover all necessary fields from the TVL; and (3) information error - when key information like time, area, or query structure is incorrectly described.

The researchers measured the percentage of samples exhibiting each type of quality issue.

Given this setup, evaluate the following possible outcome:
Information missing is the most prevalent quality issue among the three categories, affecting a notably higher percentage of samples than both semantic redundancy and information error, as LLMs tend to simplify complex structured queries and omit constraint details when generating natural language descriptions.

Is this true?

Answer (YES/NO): NO